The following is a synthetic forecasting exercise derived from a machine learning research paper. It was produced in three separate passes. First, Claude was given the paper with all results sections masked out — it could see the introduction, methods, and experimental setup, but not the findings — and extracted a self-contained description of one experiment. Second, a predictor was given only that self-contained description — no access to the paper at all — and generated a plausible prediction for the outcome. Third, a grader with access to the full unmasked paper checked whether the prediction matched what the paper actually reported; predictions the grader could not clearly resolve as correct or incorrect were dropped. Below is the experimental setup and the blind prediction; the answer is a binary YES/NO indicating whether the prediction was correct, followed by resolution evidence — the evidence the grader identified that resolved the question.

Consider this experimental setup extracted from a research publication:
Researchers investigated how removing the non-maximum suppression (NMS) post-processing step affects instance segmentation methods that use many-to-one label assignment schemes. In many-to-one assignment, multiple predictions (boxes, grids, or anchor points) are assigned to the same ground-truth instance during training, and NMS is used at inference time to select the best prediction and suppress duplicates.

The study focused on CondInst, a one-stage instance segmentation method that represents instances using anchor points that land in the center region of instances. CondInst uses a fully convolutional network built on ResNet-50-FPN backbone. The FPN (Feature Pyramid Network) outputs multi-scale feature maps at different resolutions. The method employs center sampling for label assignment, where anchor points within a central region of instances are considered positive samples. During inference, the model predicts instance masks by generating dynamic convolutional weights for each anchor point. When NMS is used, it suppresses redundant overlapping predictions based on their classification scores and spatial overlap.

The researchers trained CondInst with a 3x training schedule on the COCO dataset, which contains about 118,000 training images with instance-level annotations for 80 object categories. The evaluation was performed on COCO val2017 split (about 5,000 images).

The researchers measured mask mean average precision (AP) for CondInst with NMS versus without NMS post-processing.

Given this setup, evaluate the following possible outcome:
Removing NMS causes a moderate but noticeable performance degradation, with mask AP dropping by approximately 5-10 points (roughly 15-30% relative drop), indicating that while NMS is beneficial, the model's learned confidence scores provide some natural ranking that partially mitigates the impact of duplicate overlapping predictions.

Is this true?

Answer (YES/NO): NO